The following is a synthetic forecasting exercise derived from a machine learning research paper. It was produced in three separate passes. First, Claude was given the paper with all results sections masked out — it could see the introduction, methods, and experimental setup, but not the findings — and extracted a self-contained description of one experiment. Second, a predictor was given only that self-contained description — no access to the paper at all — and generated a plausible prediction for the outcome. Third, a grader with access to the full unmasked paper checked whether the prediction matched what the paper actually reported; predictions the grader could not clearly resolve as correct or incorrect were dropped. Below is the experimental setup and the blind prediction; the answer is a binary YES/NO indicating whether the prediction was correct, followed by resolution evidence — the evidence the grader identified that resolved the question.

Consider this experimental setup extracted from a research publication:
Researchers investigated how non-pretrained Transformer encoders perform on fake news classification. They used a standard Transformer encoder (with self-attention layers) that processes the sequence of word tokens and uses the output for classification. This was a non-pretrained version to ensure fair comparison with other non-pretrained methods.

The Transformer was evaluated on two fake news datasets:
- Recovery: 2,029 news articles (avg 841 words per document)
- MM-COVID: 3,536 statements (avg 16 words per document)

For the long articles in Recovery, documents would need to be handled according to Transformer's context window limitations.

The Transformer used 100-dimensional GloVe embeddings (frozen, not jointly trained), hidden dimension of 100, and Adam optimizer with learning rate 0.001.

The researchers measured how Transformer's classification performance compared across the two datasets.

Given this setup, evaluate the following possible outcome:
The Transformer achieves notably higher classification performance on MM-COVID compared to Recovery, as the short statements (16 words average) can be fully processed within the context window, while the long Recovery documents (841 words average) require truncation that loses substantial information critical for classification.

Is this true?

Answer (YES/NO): NO